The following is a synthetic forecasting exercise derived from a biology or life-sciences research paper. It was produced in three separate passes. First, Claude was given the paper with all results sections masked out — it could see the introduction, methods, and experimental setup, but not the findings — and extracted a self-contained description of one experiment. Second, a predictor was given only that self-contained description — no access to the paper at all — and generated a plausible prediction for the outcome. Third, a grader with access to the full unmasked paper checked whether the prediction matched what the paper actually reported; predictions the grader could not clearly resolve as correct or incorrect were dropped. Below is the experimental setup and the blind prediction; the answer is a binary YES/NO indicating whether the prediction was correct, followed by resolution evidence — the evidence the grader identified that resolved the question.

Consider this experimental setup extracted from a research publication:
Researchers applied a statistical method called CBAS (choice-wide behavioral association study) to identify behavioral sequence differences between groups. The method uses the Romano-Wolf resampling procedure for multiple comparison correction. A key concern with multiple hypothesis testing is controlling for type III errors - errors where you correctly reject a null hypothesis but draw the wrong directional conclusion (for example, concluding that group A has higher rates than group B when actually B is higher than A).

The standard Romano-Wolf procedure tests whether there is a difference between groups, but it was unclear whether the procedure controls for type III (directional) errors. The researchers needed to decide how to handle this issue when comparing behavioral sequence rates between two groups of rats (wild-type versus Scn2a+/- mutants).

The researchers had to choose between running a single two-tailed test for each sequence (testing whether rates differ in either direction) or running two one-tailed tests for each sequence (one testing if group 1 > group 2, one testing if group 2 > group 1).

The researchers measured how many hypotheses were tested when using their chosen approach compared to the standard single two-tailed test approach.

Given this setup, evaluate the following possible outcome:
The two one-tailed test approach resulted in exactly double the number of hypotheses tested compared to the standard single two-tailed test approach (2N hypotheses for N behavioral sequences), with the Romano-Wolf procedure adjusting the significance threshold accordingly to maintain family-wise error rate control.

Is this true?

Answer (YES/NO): YES